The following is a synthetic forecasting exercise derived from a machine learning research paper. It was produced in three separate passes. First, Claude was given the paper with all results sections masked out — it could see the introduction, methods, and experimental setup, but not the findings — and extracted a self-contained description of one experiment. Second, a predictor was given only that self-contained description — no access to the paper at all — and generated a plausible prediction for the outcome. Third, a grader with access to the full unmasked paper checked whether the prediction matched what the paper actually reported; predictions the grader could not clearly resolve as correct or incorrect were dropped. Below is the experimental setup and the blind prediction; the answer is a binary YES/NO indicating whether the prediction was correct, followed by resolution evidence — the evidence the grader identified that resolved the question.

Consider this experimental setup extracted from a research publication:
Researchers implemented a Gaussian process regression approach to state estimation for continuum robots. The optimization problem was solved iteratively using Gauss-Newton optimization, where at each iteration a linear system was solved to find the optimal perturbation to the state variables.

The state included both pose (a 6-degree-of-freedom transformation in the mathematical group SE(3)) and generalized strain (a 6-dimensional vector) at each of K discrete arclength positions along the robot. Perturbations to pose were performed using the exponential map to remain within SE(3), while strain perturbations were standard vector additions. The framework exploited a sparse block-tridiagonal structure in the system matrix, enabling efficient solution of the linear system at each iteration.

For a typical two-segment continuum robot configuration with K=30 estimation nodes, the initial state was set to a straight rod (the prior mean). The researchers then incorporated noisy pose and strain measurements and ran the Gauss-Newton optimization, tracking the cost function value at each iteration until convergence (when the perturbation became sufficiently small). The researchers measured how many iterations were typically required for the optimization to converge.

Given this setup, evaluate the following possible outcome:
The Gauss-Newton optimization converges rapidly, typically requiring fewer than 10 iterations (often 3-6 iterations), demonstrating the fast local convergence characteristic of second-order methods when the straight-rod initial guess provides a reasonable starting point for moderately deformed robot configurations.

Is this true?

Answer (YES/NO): YES